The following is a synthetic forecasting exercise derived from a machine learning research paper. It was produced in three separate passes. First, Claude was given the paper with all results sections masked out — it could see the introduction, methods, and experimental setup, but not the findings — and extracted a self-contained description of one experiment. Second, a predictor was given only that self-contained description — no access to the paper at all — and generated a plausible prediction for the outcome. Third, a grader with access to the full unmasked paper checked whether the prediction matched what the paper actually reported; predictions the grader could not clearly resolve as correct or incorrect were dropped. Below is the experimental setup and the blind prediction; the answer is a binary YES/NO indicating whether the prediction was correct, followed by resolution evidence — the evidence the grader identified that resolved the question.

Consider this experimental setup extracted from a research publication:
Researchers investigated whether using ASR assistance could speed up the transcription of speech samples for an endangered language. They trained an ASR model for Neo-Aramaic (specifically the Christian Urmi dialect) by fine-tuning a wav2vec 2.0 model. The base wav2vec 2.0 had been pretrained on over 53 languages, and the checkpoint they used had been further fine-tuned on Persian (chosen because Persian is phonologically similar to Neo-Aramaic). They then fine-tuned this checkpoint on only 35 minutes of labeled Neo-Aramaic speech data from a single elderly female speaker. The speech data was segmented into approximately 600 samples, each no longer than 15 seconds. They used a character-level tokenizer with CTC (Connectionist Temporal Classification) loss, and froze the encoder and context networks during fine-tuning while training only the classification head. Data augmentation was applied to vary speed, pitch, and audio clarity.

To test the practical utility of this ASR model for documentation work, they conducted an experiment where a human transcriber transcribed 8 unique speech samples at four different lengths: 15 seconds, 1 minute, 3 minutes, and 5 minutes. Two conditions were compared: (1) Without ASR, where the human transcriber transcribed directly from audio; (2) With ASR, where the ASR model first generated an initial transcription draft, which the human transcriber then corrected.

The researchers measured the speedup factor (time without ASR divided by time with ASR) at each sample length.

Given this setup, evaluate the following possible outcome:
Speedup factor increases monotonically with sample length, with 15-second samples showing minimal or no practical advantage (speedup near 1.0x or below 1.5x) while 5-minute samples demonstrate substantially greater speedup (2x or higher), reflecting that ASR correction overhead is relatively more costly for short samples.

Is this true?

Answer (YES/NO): NO